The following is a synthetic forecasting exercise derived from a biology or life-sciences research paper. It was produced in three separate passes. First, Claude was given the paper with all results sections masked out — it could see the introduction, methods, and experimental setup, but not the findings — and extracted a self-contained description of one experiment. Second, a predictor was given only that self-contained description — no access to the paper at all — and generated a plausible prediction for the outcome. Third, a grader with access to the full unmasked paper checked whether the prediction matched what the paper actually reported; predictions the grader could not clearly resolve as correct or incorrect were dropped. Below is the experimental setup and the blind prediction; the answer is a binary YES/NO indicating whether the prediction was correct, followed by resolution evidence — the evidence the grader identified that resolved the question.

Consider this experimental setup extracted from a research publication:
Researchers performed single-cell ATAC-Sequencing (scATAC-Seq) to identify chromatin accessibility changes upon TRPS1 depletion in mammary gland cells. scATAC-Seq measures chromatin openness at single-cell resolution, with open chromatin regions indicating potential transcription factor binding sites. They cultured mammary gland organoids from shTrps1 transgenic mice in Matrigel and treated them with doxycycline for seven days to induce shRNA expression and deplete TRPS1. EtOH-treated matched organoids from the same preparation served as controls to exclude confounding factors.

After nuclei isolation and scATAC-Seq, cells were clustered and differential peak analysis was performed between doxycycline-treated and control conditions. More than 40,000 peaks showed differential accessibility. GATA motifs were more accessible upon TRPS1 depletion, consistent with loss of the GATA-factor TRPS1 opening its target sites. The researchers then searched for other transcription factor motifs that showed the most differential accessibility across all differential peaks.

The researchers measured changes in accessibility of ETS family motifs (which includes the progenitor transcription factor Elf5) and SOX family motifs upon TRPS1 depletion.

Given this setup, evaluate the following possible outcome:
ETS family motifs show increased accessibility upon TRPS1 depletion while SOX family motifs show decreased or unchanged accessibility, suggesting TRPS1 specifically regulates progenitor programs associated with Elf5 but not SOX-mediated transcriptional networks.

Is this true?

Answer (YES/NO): YES